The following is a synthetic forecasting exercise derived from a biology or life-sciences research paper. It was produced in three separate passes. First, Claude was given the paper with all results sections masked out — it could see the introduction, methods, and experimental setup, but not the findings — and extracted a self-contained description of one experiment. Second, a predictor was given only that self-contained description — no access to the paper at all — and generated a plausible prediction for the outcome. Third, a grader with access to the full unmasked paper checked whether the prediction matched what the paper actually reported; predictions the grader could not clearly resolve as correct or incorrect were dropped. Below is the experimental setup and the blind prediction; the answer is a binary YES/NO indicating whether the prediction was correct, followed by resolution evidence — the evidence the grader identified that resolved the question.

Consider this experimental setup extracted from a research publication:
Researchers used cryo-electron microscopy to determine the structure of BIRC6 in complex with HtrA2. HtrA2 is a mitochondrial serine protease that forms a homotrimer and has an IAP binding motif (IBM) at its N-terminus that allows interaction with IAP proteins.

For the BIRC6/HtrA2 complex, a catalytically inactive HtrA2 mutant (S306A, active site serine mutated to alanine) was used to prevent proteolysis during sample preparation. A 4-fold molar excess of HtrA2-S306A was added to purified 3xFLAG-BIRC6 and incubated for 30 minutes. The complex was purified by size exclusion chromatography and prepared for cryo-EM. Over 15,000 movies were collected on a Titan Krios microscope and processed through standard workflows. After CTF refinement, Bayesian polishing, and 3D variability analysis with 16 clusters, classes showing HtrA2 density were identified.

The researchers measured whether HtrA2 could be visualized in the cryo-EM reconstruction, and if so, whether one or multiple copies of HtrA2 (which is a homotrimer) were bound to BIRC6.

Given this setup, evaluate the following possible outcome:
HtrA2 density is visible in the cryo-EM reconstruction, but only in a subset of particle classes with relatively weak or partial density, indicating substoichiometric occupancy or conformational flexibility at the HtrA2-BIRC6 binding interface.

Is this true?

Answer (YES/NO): YES